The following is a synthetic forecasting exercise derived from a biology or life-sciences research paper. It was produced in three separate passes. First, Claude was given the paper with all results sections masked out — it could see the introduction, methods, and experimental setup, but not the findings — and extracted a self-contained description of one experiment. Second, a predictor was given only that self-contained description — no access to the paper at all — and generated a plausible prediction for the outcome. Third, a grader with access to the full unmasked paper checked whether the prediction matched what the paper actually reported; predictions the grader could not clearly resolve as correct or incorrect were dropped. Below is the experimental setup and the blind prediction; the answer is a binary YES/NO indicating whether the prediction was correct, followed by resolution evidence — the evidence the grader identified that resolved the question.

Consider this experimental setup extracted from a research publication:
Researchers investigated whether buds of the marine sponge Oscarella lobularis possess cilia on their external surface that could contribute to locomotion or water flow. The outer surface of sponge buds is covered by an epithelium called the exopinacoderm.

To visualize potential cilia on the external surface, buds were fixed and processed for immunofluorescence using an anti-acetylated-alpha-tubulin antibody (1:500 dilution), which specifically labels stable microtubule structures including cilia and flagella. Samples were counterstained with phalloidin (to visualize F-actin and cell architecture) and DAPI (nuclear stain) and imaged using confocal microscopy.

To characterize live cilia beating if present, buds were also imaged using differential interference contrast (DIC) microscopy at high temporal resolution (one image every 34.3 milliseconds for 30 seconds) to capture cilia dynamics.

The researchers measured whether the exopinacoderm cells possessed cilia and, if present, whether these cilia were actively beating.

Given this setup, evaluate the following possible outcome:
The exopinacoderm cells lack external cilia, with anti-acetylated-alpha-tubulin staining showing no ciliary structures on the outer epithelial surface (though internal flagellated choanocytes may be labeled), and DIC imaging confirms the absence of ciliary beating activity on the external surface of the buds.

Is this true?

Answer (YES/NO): NO